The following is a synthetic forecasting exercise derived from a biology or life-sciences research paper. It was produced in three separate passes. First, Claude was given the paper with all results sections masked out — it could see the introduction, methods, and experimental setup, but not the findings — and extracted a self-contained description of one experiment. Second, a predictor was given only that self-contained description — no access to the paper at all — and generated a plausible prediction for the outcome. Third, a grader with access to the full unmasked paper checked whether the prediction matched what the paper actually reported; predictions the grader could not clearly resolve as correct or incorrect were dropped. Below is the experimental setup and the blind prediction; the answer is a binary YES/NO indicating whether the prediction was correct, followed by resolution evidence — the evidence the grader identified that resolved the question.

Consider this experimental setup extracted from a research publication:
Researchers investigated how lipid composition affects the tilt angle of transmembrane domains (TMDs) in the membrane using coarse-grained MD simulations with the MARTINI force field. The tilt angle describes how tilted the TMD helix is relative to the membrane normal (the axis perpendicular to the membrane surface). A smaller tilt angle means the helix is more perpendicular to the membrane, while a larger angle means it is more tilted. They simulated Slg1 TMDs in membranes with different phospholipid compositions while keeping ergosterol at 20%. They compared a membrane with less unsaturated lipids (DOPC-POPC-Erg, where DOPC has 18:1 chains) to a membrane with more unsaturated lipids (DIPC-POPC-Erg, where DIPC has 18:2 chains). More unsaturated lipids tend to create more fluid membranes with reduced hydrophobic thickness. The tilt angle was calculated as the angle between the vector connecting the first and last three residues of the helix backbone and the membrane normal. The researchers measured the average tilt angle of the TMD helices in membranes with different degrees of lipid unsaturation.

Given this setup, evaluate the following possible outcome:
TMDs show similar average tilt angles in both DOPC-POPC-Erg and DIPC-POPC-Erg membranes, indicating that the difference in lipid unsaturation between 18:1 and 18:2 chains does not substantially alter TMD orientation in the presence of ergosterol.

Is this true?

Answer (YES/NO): NO